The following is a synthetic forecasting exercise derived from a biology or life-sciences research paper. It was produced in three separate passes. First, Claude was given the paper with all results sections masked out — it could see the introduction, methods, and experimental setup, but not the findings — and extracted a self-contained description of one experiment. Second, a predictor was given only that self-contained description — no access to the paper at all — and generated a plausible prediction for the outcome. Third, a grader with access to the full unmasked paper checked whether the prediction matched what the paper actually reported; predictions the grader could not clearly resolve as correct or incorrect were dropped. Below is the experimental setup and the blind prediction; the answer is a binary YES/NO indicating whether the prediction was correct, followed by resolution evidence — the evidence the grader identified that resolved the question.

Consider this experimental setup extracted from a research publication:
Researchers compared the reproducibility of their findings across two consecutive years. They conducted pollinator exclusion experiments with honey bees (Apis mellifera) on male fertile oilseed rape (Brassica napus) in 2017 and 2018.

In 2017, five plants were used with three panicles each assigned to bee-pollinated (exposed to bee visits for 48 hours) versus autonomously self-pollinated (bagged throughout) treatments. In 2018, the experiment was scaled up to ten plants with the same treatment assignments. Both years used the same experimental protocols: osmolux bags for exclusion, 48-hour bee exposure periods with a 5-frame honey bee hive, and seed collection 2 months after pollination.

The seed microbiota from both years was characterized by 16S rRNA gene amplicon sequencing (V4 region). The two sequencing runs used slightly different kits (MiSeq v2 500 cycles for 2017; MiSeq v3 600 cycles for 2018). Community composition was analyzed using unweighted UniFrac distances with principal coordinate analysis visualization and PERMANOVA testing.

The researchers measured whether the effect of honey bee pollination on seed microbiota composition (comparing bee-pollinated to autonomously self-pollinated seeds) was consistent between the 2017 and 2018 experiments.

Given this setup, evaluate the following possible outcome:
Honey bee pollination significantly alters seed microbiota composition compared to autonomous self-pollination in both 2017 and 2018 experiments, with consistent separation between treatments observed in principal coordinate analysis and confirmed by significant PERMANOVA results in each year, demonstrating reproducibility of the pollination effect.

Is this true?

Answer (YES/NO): NO